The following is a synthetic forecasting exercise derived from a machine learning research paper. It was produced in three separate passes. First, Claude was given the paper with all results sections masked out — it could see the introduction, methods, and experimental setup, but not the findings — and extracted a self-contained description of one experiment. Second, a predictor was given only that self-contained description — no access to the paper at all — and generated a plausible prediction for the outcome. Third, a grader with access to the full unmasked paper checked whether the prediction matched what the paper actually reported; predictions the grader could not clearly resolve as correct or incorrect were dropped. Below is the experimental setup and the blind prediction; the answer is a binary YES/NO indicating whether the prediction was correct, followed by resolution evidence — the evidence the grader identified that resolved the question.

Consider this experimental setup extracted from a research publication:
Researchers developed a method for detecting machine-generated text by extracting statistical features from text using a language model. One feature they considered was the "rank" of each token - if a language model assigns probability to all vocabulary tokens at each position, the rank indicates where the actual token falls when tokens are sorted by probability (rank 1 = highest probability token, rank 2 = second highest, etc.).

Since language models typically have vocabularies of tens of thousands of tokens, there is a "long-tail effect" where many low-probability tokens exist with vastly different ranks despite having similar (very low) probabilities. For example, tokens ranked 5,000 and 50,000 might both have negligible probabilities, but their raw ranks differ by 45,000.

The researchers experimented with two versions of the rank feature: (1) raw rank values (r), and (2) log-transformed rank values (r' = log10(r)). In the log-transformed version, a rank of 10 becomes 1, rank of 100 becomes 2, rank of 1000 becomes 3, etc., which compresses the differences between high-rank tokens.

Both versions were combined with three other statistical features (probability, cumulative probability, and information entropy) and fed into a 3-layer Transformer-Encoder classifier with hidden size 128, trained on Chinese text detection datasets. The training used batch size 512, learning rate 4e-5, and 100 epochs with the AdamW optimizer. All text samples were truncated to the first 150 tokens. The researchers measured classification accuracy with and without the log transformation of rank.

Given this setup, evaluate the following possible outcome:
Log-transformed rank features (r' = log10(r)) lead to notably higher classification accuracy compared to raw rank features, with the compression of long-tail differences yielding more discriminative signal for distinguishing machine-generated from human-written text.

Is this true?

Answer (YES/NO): YES